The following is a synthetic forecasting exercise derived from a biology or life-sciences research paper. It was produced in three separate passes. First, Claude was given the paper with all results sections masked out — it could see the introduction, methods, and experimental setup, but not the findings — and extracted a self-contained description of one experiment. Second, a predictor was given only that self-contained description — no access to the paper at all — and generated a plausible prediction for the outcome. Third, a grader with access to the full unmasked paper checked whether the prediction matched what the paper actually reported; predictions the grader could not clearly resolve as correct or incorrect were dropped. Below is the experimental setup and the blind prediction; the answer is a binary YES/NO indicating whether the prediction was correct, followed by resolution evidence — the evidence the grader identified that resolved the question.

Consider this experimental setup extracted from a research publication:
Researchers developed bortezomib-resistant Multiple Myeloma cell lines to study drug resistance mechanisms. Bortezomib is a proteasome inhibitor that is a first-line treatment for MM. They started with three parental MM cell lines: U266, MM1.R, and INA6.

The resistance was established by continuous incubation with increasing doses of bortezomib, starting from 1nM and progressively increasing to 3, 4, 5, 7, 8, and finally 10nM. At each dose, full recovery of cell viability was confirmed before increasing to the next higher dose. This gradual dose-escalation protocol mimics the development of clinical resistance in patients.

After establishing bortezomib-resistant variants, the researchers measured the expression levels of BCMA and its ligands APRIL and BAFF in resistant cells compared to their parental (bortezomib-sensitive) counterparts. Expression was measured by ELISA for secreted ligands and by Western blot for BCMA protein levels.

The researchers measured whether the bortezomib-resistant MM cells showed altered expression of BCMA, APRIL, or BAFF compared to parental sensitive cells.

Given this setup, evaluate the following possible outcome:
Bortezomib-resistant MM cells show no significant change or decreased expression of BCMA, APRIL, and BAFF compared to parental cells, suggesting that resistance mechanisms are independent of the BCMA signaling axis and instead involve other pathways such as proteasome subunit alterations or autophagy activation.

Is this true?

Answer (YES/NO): NO